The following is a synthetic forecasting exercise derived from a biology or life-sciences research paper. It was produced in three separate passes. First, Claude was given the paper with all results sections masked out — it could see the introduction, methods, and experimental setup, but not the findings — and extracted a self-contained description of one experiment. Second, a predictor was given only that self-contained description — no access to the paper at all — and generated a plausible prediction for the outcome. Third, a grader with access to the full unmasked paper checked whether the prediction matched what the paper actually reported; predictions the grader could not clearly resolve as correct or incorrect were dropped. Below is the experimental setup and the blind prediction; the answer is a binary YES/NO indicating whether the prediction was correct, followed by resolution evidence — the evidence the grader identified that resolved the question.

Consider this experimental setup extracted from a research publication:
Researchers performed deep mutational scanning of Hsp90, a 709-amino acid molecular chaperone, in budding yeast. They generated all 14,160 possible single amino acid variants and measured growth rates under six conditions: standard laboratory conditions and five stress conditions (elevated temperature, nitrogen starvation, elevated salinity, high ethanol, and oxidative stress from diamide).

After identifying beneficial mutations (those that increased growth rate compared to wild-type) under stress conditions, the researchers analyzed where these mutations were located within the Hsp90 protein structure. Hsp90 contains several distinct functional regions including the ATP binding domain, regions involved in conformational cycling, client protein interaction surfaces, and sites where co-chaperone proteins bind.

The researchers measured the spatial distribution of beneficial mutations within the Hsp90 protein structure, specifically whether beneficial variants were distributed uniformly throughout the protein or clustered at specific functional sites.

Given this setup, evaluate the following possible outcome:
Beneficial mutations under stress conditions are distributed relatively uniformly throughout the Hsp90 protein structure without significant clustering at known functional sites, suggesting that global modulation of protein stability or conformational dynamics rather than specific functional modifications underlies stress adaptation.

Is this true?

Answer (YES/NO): NO